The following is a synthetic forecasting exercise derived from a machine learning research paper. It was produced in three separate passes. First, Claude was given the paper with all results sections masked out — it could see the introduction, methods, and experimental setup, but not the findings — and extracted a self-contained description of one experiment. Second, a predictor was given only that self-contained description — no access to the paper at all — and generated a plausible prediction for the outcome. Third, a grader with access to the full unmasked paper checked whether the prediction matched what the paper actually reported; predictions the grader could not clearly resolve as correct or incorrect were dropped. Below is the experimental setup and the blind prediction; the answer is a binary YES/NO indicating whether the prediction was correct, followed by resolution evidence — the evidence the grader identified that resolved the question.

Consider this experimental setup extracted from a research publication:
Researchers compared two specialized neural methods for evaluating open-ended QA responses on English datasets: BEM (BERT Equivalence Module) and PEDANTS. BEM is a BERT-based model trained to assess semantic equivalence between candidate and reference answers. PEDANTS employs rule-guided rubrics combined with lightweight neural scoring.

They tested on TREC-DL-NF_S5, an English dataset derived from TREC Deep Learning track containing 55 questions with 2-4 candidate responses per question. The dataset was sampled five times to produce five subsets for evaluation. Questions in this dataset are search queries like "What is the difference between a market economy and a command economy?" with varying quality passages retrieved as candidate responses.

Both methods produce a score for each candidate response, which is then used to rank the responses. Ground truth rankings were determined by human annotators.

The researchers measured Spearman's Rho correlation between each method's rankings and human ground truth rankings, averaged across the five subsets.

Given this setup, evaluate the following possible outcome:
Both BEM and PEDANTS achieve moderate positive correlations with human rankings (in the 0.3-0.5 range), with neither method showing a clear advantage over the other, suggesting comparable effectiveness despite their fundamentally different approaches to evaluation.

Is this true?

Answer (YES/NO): NO